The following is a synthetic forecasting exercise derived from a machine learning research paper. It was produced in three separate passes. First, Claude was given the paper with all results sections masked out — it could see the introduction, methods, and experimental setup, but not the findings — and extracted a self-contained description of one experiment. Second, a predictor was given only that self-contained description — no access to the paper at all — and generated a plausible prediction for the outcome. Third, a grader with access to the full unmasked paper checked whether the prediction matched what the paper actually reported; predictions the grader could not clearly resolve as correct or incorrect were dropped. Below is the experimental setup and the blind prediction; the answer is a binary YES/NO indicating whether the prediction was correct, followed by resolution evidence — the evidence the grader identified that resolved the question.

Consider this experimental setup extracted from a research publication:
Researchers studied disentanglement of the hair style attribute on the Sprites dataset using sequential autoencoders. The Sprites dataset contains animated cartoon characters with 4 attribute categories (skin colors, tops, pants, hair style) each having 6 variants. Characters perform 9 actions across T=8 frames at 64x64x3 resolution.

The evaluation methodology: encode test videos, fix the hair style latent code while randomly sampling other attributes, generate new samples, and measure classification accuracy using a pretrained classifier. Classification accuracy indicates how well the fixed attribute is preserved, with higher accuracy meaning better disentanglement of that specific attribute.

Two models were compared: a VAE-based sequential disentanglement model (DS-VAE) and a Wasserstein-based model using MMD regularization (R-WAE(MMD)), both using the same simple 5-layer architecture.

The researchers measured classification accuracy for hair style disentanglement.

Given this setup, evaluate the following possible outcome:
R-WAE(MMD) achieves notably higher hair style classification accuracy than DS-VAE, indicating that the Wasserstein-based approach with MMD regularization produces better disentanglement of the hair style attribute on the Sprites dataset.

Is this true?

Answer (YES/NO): NO